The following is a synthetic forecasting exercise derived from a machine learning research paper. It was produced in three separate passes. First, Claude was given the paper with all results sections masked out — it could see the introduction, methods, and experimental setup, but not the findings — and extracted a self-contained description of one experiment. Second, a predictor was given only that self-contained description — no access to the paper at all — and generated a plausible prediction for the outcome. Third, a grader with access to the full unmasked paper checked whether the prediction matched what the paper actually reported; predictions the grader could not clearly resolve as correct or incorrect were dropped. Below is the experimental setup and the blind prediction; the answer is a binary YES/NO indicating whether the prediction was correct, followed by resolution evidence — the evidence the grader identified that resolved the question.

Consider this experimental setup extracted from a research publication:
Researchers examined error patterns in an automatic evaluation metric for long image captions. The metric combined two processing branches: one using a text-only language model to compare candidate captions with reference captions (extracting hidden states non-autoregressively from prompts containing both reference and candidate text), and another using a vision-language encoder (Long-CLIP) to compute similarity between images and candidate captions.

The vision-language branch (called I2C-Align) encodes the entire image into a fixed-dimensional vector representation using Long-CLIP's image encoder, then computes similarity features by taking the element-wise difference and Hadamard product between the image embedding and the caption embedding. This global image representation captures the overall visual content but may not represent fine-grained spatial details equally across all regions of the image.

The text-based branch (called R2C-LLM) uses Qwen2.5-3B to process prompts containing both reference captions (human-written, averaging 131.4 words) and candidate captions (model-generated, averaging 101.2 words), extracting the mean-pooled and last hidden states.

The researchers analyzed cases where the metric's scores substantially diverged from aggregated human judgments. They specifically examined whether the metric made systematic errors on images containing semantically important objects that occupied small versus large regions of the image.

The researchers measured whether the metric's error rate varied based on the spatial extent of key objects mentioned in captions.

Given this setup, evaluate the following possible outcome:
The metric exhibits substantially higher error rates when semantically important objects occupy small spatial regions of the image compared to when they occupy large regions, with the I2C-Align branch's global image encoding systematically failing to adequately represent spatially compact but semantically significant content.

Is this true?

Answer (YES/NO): YES